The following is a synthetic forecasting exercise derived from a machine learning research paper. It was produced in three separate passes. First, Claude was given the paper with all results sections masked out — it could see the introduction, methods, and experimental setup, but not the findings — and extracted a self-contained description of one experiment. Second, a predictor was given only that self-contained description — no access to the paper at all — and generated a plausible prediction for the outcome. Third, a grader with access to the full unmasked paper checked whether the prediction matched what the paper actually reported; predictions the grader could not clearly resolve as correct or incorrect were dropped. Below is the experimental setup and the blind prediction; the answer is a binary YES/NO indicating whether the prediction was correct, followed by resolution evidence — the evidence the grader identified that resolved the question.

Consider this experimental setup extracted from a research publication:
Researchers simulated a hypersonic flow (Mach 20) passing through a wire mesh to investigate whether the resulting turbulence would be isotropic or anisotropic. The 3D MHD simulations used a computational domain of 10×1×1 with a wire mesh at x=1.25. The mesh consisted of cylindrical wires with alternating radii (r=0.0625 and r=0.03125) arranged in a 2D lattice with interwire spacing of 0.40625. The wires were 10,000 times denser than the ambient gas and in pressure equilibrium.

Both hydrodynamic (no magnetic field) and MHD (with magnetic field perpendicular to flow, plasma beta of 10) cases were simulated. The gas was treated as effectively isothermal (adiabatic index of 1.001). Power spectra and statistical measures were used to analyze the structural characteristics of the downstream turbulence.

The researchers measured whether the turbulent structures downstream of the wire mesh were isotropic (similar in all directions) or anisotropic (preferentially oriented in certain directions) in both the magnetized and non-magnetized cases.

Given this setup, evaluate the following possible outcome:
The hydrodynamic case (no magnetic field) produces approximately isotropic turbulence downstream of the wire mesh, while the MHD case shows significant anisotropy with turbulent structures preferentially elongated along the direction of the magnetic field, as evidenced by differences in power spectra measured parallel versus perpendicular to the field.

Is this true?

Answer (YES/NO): NO